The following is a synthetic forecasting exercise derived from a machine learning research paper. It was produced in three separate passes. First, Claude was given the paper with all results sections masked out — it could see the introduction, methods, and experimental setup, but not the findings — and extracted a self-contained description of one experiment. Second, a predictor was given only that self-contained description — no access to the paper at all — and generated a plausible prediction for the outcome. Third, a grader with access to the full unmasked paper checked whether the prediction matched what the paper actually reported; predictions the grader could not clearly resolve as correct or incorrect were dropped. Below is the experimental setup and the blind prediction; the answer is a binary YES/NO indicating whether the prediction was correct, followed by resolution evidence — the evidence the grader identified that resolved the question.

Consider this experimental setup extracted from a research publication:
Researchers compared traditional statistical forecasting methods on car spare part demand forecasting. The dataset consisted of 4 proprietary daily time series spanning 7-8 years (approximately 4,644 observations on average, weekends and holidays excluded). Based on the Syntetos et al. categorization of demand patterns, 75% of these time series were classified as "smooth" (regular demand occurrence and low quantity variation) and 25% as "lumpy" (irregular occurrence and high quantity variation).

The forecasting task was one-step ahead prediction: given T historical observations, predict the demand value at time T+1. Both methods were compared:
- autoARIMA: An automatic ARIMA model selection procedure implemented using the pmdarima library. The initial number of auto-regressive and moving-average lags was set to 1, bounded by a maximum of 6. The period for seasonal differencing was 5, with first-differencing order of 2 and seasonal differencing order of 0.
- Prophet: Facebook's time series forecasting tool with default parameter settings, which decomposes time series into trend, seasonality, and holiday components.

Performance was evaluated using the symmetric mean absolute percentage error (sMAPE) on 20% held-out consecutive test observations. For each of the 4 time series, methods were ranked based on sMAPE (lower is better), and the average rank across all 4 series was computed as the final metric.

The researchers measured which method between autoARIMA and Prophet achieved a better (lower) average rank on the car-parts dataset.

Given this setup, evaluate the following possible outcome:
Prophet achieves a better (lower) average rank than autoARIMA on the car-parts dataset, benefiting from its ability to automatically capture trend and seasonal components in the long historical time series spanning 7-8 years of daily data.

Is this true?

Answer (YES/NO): NO